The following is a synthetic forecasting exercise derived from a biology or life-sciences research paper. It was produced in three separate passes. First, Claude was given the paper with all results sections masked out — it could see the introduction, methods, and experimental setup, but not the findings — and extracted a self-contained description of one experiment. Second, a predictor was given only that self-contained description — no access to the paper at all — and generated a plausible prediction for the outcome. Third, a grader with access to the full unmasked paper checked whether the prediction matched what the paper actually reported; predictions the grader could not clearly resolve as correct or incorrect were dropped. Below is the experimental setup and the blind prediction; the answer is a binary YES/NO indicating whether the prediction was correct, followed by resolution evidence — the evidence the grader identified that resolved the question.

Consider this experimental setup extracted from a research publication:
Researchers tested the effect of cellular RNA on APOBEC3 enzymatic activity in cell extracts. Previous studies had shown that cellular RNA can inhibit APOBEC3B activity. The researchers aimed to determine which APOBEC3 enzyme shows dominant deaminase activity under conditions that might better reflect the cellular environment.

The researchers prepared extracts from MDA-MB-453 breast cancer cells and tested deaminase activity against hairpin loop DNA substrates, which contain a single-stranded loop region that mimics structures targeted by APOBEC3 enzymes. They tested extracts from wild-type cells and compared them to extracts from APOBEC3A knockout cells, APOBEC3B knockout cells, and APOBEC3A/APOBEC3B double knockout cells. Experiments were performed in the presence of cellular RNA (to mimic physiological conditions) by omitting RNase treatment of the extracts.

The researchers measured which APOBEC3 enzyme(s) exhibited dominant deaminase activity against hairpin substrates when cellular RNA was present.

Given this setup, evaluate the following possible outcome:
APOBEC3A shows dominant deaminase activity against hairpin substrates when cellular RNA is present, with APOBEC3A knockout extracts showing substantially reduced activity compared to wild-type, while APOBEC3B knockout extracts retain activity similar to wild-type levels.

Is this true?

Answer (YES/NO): NO